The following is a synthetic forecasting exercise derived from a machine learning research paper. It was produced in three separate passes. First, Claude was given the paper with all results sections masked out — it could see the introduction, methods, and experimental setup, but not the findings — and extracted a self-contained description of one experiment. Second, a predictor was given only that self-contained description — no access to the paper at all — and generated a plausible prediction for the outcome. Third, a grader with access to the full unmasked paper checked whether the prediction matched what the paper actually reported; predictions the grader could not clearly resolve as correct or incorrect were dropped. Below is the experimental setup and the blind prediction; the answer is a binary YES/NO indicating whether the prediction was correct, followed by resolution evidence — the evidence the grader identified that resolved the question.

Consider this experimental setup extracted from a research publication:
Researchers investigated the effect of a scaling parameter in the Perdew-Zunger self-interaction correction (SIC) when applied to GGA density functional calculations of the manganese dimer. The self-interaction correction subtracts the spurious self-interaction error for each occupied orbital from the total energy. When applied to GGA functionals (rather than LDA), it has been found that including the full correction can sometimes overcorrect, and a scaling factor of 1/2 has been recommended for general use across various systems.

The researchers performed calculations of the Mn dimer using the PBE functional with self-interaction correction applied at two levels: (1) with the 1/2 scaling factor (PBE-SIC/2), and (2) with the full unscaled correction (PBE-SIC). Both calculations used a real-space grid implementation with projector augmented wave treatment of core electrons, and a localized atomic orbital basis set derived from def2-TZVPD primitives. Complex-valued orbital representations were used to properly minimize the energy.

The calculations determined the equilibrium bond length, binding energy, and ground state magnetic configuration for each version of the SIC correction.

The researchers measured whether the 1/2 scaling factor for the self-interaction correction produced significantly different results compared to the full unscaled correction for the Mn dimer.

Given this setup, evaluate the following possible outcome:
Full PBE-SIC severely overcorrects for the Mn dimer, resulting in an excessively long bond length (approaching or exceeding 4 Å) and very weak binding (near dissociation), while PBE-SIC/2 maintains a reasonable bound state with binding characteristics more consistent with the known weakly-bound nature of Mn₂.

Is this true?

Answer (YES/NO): NO